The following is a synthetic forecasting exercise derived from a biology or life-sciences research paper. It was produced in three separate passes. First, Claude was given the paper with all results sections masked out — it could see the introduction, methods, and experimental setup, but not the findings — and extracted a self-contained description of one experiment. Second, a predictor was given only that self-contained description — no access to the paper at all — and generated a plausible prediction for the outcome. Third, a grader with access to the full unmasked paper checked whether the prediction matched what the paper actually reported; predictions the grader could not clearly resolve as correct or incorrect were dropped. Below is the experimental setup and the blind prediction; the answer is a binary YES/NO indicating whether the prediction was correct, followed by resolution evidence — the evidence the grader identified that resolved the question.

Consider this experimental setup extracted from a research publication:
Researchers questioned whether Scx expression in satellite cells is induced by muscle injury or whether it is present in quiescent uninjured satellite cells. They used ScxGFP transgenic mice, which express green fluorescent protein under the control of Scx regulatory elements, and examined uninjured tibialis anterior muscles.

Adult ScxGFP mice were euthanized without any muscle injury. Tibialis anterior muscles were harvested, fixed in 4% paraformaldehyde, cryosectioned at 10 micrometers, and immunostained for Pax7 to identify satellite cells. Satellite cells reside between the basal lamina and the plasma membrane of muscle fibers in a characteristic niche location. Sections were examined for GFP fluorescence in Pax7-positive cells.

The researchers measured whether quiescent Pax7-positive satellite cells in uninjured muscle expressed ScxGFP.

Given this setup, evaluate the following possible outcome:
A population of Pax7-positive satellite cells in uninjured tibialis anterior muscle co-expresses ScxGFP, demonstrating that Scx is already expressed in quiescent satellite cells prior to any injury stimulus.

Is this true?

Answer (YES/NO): NO